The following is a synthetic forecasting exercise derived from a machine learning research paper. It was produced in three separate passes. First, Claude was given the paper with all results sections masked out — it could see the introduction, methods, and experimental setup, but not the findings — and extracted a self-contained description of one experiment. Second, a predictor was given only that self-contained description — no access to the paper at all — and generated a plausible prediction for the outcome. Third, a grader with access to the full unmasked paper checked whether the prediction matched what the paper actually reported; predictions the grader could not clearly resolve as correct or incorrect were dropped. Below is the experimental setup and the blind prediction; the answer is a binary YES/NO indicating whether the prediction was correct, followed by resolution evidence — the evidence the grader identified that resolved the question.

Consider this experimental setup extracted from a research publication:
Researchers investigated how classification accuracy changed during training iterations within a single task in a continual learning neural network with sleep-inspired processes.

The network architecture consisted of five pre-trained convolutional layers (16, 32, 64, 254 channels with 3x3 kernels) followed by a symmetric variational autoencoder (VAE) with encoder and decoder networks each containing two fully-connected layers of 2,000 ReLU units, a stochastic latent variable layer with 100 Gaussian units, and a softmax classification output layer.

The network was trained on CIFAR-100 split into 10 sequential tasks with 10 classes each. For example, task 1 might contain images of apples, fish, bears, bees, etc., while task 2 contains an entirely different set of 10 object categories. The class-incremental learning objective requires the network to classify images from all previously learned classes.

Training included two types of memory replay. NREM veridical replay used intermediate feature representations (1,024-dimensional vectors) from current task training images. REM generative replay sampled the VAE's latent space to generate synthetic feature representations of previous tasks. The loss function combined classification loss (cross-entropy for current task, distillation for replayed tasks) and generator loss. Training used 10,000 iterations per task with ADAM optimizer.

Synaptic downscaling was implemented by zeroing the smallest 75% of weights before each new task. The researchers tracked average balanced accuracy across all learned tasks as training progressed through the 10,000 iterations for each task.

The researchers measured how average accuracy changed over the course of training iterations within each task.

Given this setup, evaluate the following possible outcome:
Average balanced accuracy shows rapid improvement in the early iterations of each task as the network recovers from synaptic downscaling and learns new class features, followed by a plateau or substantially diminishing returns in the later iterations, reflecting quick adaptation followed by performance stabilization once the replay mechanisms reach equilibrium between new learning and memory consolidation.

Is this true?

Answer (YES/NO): NO